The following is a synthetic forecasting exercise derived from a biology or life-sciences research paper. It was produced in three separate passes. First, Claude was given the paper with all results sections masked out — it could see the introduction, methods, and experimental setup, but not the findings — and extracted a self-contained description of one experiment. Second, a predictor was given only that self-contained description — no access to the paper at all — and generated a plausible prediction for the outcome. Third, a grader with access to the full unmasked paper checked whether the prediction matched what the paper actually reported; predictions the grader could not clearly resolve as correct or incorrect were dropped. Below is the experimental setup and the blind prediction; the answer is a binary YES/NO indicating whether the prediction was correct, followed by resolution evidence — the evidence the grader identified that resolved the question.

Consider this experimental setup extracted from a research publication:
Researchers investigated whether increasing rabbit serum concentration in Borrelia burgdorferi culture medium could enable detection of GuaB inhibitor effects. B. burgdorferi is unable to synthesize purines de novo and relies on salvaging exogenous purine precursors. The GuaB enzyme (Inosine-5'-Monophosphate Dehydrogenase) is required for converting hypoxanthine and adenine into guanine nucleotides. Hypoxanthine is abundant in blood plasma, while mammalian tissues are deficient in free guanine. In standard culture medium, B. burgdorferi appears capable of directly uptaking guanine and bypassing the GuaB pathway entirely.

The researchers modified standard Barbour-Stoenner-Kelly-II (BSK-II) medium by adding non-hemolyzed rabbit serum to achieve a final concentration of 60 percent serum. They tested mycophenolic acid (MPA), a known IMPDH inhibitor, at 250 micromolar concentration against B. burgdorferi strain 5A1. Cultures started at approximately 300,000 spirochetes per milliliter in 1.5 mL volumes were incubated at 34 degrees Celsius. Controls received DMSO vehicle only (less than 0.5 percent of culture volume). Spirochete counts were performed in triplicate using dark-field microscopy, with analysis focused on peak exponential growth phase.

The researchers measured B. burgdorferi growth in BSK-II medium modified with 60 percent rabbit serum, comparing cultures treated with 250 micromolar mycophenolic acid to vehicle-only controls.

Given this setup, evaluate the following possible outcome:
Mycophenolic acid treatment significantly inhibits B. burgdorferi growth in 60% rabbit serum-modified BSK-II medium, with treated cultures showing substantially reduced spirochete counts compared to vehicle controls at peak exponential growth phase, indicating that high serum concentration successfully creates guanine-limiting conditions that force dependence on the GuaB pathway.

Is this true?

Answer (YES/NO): YES